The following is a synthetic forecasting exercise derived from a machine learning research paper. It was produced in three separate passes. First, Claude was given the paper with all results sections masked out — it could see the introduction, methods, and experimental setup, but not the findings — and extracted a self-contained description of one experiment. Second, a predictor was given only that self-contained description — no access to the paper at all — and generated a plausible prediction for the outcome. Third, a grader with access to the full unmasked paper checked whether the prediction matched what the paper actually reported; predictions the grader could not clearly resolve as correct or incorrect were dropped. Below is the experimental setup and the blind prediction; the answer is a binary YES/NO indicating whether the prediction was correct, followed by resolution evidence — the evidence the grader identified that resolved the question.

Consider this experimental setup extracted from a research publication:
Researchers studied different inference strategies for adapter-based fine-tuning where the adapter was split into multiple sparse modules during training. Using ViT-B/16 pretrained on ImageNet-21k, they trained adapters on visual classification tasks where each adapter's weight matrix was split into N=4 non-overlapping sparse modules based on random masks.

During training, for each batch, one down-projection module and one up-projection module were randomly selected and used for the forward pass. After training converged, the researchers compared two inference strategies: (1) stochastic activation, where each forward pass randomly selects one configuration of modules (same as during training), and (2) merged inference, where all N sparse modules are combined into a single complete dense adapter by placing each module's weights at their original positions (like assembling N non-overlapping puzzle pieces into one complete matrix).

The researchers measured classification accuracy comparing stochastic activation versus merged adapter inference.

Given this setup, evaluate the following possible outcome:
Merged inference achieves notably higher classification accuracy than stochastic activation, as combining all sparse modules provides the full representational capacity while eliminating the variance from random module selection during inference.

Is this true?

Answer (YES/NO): YES